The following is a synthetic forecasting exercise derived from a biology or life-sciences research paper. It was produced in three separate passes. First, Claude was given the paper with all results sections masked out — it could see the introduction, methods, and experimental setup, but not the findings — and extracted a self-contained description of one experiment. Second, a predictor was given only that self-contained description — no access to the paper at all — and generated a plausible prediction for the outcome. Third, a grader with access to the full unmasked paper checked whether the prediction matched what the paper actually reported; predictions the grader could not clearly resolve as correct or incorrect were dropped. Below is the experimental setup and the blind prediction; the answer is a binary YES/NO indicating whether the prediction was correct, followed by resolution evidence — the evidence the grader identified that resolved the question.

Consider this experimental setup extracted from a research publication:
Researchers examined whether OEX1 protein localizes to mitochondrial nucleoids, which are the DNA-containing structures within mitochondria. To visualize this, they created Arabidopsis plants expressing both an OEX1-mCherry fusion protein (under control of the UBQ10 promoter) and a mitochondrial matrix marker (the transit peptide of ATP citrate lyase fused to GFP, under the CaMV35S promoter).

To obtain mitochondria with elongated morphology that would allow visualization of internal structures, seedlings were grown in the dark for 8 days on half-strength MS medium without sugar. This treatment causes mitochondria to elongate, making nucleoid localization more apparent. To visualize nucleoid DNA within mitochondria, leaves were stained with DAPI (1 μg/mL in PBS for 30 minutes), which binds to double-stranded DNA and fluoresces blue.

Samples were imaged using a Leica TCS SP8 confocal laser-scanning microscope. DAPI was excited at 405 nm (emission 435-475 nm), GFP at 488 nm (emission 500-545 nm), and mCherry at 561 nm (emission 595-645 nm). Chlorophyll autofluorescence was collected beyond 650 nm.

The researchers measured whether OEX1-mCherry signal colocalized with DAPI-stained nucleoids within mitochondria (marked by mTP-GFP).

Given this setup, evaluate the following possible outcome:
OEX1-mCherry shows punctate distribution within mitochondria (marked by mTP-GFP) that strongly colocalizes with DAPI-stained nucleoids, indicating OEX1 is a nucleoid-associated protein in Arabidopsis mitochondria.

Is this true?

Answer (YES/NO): YES